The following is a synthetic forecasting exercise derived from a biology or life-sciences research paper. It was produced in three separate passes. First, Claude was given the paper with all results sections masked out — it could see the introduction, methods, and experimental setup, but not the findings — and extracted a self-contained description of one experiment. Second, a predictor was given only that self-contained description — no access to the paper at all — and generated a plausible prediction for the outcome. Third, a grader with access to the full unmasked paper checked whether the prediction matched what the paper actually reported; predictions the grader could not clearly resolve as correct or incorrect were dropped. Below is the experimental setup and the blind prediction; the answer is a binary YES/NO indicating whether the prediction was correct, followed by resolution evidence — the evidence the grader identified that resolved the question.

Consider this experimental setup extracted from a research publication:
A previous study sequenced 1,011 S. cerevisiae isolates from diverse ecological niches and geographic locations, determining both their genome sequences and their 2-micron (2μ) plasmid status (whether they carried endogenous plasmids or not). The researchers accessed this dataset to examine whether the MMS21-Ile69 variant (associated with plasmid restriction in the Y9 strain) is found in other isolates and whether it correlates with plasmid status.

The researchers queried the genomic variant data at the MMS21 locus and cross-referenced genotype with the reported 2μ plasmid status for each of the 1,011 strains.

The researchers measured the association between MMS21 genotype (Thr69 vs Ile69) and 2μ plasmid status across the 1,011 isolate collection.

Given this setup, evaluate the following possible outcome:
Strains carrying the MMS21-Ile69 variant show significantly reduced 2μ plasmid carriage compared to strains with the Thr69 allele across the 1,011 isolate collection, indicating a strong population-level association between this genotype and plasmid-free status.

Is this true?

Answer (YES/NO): YES